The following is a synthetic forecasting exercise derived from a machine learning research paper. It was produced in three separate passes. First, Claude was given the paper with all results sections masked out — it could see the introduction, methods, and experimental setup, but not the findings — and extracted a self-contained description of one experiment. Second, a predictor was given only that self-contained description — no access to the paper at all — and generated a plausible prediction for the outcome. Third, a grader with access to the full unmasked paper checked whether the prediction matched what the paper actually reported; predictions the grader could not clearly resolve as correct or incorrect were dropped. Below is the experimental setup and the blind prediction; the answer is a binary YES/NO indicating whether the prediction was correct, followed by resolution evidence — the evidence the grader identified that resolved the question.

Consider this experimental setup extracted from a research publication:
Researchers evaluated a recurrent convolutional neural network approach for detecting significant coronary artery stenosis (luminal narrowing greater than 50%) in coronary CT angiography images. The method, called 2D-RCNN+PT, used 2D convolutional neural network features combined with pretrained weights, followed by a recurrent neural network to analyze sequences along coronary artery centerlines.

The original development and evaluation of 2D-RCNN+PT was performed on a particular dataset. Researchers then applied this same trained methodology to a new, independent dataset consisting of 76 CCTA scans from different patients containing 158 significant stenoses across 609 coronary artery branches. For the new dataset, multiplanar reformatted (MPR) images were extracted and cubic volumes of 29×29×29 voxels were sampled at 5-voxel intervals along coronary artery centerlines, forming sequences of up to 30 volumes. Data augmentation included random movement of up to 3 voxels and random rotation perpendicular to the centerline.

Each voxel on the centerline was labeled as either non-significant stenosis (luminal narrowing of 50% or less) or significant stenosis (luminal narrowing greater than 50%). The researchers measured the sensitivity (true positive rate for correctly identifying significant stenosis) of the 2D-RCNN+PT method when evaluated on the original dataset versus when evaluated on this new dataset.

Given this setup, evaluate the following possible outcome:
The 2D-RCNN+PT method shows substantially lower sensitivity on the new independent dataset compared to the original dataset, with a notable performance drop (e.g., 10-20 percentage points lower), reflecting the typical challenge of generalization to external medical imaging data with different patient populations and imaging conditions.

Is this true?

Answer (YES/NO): NO